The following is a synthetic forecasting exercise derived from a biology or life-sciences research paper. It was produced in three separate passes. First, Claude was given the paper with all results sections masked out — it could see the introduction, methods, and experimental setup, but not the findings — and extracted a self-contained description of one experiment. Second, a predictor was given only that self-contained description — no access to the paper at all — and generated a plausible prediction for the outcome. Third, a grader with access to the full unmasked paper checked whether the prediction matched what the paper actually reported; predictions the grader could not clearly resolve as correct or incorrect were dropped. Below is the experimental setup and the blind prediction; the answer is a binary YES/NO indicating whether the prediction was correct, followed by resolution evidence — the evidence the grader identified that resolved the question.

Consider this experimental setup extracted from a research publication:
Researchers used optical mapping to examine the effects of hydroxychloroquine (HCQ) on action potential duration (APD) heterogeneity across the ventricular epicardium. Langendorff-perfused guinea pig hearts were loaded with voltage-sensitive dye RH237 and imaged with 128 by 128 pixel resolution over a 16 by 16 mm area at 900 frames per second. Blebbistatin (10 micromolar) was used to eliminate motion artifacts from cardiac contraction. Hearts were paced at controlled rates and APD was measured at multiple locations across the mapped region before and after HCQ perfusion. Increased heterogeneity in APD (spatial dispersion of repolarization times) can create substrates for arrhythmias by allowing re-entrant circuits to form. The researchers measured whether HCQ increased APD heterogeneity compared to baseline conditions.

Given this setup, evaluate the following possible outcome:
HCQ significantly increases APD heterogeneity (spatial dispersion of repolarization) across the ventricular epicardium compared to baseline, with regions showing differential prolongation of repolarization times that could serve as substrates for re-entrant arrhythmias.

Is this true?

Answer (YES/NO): YES